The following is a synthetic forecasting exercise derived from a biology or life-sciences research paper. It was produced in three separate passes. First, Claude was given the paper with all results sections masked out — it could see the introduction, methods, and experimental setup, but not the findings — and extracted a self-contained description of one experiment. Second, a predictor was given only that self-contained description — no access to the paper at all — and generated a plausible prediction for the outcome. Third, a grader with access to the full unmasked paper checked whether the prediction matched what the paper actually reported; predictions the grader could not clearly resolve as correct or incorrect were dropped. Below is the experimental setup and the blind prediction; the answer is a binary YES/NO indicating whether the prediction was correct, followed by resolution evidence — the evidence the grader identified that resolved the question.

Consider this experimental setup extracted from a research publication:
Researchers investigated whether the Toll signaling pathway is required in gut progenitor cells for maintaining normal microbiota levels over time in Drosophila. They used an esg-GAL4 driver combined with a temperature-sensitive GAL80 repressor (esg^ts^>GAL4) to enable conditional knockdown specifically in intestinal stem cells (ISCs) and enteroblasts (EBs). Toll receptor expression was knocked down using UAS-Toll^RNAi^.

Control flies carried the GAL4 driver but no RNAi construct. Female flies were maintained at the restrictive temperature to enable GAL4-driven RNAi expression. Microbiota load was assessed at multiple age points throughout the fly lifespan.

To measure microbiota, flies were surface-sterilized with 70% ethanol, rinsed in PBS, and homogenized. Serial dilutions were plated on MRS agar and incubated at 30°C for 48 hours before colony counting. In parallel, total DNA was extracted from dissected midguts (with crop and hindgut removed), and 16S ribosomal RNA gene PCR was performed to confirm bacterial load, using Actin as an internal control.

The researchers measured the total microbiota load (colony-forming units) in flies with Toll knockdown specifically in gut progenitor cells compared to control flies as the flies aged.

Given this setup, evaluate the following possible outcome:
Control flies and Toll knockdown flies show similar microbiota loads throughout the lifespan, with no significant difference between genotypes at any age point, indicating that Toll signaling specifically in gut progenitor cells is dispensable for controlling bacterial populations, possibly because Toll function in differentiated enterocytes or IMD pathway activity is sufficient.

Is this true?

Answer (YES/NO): NO